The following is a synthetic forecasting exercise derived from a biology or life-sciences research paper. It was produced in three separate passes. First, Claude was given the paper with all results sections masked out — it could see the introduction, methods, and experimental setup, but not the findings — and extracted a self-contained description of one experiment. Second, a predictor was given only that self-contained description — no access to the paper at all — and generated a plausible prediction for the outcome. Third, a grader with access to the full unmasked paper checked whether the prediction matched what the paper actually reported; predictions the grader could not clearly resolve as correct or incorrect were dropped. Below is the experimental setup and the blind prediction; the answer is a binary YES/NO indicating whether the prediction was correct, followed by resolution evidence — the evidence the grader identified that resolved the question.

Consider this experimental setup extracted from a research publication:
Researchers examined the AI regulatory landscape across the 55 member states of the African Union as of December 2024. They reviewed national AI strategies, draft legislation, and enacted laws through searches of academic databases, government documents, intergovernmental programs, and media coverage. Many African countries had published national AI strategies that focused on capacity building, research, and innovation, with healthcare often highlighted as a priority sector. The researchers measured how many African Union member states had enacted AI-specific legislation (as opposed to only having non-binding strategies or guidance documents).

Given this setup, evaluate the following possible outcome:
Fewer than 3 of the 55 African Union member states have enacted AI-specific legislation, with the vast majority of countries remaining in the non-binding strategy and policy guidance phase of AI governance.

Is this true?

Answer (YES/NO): YES